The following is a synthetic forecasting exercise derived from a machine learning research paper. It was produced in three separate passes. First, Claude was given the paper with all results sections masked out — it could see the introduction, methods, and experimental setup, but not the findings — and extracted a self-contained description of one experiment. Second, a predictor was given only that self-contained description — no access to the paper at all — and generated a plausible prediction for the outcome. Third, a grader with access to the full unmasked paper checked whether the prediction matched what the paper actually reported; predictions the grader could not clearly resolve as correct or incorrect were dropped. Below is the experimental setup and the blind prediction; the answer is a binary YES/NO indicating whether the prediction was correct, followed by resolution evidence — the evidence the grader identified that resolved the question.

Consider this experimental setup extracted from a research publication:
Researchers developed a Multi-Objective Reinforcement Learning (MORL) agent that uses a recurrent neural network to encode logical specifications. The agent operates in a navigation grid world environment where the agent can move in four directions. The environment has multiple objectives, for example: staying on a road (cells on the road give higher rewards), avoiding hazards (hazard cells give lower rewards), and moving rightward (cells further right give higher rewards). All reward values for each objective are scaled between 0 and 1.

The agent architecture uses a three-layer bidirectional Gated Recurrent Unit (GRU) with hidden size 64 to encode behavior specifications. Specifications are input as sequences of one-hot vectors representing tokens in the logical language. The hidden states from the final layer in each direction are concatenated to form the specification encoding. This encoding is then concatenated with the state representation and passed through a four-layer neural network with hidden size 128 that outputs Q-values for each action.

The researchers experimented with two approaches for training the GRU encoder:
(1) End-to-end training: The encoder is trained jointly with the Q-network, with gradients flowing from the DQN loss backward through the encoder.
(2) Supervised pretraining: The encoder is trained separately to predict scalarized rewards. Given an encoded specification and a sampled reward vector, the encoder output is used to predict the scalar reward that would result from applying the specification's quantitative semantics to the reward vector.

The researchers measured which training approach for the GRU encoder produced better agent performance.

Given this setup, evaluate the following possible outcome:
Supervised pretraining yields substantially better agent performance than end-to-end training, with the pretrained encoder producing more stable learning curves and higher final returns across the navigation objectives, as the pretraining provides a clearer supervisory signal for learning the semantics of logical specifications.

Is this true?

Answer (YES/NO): NO